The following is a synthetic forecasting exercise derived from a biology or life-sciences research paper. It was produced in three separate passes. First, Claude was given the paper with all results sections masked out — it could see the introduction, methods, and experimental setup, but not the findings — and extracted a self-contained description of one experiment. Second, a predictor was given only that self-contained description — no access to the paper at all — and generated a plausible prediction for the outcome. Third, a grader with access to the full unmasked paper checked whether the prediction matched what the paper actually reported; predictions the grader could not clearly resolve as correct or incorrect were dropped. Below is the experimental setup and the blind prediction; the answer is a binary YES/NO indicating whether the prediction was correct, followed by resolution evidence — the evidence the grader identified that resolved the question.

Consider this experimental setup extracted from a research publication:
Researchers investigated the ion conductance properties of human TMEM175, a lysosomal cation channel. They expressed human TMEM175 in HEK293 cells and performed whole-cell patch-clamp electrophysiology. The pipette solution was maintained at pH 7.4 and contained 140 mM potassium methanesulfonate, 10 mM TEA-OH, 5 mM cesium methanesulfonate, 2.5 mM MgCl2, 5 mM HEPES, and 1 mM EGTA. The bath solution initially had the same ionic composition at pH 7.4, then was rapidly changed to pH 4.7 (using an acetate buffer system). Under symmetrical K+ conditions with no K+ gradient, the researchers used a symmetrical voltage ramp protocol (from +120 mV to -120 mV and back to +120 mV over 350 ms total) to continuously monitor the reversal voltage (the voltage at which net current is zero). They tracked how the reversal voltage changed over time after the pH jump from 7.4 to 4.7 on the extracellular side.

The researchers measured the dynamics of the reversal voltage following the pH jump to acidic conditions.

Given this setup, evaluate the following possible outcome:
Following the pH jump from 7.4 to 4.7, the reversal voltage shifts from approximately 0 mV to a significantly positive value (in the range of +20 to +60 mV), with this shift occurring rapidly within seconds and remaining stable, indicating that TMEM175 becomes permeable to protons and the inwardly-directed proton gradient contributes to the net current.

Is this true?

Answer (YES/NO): NO